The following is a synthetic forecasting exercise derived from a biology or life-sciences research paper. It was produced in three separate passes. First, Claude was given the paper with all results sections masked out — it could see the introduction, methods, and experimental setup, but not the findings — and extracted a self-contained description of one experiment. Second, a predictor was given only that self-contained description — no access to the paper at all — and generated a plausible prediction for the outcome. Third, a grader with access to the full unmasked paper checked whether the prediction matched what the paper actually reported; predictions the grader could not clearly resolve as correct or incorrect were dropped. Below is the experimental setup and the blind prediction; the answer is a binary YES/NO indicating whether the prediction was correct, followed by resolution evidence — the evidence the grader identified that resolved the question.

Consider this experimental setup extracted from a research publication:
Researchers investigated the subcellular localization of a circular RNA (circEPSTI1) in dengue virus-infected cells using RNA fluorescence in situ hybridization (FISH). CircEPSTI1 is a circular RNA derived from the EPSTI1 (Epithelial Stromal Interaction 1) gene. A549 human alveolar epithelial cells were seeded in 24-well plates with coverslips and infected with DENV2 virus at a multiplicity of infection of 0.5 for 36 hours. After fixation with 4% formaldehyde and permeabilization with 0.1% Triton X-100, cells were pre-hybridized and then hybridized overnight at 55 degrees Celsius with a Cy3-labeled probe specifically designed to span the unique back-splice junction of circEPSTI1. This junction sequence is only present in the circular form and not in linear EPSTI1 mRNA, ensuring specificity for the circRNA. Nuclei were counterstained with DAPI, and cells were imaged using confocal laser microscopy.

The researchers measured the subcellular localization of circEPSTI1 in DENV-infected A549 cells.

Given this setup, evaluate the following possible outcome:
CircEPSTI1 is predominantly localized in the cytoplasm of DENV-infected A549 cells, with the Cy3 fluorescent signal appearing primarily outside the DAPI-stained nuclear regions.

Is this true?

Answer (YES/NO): YES